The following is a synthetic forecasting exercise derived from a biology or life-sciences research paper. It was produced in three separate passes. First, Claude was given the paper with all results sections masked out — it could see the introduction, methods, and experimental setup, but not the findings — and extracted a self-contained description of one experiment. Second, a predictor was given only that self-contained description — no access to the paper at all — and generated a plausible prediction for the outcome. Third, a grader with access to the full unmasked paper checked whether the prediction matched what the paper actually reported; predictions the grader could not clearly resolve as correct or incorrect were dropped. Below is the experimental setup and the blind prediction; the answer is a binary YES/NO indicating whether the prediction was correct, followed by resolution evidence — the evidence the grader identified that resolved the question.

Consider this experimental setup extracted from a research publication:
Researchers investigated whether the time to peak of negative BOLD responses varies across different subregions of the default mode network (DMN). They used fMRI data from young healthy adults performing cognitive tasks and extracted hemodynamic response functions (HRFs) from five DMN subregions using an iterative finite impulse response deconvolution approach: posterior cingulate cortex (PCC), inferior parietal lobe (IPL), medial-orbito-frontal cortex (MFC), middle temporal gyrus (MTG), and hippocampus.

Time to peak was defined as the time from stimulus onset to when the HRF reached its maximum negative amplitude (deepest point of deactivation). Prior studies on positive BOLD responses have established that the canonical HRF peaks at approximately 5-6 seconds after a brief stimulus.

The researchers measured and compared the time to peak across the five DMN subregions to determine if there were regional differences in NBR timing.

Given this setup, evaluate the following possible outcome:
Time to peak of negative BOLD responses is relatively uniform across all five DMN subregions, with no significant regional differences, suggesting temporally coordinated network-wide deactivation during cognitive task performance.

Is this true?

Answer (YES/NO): NO